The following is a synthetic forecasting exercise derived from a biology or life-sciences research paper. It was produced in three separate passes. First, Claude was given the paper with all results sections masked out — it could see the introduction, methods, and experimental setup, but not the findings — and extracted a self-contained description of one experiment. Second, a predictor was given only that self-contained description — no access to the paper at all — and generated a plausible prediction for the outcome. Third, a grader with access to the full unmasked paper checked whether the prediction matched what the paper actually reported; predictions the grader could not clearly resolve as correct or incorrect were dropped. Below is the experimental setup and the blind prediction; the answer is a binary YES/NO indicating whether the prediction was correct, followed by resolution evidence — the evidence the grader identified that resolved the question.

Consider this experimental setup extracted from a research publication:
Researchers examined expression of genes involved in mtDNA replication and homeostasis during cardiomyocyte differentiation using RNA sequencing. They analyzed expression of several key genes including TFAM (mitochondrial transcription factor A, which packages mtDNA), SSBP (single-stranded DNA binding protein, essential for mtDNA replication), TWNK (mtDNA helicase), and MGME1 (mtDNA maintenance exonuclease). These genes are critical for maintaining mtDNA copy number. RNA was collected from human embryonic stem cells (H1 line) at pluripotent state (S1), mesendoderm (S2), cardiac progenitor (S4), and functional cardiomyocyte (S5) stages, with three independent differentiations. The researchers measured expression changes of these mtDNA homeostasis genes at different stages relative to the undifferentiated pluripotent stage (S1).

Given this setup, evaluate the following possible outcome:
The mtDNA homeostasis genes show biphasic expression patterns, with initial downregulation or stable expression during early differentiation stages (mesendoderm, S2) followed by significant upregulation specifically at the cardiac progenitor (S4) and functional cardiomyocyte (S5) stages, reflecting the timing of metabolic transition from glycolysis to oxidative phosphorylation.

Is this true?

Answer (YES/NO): NO